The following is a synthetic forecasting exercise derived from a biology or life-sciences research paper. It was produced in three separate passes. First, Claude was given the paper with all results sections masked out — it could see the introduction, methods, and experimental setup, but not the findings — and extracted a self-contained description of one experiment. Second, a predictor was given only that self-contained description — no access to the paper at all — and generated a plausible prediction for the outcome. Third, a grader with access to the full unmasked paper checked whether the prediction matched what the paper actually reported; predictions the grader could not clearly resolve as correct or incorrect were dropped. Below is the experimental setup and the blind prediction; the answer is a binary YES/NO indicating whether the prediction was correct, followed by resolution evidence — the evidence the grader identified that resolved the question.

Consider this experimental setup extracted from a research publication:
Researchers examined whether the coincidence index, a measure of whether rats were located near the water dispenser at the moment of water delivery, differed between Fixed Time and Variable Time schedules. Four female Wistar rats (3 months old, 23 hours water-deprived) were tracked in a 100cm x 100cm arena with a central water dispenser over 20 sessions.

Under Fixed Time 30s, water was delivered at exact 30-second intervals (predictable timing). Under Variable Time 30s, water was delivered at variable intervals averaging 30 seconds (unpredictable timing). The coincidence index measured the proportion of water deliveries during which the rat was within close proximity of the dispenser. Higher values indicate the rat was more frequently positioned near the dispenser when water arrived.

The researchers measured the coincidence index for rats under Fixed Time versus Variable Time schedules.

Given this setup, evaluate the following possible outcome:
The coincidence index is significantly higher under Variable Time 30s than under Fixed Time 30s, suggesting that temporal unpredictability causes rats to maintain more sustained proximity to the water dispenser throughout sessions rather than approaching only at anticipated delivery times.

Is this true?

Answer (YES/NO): NO